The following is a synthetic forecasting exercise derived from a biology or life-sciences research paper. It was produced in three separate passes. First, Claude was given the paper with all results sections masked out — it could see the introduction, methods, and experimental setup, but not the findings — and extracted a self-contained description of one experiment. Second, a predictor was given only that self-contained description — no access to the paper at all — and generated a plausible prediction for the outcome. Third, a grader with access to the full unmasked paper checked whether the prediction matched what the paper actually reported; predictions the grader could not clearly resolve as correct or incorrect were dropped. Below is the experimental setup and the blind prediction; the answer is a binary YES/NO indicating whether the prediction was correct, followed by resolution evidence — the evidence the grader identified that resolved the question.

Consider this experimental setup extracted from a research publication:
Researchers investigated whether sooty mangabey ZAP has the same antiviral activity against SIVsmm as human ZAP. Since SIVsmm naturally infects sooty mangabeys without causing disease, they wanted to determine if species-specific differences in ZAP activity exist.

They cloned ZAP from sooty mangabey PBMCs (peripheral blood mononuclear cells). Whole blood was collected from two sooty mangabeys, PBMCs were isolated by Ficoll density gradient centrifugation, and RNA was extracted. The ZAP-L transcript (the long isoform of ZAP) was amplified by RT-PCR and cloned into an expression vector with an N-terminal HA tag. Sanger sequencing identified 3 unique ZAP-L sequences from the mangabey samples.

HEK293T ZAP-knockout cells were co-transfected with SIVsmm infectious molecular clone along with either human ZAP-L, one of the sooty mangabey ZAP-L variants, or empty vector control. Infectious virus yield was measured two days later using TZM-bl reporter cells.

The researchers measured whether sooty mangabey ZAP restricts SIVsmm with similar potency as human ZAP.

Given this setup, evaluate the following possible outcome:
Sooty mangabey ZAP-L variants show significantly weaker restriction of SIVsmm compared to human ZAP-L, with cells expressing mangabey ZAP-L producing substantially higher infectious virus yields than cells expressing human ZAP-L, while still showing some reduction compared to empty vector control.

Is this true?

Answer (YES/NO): NO